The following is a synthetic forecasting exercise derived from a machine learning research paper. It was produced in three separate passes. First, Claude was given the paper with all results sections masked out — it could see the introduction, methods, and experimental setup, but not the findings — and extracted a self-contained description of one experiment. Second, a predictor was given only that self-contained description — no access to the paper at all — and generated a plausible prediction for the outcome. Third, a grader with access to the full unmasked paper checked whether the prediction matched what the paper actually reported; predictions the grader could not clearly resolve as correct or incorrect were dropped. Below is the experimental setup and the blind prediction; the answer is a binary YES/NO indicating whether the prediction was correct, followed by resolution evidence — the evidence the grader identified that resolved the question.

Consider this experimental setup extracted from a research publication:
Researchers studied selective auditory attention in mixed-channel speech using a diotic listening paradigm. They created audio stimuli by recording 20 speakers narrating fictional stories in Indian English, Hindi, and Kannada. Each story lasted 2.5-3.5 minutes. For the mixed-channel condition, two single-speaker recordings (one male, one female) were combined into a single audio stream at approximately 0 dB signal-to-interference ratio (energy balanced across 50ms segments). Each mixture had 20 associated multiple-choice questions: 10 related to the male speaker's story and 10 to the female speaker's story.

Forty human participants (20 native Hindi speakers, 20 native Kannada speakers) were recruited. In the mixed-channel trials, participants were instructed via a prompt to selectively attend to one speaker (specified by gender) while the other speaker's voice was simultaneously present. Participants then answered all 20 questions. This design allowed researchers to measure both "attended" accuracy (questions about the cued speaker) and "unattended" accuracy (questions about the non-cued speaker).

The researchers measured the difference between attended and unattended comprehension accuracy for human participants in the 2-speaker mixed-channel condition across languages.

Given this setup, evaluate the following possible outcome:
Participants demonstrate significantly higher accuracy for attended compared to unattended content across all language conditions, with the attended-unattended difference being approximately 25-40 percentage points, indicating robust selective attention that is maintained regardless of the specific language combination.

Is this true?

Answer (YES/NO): NO